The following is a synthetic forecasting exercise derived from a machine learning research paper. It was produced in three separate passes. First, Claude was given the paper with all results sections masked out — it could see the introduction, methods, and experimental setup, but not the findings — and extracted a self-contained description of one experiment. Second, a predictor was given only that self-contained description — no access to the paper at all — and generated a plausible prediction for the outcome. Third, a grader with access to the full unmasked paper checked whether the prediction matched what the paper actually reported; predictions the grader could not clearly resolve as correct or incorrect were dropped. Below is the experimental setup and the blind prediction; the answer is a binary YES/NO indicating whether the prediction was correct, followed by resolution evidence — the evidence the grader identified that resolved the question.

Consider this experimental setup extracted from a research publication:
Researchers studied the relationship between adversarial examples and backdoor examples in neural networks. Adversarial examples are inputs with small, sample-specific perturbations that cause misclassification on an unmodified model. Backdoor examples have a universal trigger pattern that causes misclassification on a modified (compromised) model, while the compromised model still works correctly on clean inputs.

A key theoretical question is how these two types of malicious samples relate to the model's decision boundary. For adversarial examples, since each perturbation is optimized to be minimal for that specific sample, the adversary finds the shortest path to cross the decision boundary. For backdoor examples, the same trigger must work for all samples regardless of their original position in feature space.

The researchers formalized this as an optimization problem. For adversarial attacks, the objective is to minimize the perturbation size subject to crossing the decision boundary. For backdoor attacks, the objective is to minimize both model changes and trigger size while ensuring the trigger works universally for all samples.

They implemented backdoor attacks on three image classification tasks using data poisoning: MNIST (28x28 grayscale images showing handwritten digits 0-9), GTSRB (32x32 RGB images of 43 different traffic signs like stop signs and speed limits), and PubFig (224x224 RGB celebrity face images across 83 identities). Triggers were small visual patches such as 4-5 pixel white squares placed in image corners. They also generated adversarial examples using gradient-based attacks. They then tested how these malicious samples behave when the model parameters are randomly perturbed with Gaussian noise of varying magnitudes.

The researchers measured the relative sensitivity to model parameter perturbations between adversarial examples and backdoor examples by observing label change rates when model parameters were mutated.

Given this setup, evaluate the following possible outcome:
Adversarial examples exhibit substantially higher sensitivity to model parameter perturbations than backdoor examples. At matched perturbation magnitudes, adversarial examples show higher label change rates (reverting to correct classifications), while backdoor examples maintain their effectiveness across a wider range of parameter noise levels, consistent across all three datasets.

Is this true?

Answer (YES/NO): YES